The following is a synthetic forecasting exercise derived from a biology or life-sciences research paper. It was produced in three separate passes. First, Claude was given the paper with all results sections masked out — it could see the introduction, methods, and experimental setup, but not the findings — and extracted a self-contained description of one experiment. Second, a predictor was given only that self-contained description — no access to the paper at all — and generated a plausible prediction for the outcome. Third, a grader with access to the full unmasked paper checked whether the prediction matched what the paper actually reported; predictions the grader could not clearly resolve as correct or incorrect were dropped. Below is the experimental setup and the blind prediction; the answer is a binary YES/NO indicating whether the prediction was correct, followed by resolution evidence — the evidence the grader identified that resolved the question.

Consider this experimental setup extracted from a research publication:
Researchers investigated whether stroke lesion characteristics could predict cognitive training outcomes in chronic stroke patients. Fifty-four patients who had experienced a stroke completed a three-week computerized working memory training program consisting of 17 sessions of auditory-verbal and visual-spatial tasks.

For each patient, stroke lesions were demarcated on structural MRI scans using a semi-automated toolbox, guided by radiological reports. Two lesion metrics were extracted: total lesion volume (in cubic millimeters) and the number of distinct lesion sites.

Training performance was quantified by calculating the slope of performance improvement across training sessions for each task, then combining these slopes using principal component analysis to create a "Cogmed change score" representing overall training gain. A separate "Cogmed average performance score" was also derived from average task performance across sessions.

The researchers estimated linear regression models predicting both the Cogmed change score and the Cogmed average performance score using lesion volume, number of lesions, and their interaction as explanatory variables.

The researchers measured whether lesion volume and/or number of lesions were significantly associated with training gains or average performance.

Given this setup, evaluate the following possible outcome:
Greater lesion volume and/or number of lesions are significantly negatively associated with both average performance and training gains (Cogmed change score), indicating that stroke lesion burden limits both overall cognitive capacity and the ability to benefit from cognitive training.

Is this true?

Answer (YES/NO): NO